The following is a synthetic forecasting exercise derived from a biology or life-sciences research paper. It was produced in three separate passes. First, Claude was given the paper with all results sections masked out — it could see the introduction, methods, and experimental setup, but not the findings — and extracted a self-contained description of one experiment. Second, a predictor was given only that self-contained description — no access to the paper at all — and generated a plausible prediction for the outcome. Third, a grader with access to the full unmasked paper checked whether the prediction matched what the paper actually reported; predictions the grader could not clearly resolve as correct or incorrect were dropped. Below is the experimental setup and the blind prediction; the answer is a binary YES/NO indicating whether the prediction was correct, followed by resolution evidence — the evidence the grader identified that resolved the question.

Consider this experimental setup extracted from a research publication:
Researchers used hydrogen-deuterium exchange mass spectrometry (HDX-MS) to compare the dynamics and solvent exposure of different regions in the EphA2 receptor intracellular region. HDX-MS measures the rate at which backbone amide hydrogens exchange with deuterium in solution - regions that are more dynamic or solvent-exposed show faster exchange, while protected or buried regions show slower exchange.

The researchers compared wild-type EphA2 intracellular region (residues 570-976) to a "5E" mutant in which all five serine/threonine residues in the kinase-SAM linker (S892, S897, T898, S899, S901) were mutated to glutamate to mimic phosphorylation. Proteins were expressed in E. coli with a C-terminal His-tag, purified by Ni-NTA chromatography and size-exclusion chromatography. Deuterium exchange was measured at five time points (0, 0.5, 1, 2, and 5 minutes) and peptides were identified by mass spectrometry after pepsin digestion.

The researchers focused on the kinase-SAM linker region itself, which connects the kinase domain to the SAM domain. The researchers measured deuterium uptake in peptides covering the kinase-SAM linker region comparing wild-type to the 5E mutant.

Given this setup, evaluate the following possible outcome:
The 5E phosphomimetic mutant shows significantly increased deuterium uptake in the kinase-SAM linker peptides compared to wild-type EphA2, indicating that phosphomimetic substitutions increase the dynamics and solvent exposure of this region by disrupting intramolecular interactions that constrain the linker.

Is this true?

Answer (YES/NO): NO